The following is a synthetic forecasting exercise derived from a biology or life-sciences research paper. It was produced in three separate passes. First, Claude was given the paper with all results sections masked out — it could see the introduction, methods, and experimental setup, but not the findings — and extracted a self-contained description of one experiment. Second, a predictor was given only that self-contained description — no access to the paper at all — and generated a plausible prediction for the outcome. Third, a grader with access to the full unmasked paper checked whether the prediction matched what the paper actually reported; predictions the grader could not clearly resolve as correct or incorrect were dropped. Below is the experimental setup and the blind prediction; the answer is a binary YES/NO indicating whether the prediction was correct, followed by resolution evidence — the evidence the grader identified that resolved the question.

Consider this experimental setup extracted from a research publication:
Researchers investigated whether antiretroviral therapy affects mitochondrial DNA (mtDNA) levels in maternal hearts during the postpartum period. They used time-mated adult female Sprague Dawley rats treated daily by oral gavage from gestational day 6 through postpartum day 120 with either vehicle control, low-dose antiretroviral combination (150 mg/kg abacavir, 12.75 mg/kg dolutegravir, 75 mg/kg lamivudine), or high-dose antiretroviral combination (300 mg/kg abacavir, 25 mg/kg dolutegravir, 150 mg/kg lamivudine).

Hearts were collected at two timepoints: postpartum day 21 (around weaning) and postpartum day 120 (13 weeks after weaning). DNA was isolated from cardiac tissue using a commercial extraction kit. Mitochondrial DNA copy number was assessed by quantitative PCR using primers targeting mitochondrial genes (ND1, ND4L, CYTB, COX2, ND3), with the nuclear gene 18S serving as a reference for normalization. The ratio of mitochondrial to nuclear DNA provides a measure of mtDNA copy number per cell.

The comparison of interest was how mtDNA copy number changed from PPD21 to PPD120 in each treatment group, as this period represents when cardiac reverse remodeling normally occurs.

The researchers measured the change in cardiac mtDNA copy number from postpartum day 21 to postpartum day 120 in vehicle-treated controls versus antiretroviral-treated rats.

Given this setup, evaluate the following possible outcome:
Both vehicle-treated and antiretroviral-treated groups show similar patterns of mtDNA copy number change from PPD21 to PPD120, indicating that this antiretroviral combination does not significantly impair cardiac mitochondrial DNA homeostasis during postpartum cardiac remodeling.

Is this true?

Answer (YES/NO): NO